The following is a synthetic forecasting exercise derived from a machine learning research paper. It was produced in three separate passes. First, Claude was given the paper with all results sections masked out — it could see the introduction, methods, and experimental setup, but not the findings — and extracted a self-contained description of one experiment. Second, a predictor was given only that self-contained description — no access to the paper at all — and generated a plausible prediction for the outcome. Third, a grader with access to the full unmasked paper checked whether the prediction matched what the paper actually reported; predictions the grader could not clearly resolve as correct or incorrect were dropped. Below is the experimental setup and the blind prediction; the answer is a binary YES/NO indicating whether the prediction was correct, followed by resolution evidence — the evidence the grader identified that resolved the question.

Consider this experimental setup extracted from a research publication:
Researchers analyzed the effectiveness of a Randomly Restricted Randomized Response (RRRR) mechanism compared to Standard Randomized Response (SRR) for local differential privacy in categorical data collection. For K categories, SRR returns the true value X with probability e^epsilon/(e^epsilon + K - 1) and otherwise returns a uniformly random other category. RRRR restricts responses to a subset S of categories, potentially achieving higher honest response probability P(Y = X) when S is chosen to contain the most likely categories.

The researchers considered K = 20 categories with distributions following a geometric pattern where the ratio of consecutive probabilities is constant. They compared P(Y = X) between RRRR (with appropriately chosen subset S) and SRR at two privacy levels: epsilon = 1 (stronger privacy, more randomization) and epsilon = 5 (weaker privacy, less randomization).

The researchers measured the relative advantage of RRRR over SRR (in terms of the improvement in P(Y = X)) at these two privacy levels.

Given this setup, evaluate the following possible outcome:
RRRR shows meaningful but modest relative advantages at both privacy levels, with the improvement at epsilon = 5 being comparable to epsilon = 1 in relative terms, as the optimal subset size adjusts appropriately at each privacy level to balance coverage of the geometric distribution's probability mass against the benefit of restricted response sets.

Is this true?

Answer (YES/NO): NO